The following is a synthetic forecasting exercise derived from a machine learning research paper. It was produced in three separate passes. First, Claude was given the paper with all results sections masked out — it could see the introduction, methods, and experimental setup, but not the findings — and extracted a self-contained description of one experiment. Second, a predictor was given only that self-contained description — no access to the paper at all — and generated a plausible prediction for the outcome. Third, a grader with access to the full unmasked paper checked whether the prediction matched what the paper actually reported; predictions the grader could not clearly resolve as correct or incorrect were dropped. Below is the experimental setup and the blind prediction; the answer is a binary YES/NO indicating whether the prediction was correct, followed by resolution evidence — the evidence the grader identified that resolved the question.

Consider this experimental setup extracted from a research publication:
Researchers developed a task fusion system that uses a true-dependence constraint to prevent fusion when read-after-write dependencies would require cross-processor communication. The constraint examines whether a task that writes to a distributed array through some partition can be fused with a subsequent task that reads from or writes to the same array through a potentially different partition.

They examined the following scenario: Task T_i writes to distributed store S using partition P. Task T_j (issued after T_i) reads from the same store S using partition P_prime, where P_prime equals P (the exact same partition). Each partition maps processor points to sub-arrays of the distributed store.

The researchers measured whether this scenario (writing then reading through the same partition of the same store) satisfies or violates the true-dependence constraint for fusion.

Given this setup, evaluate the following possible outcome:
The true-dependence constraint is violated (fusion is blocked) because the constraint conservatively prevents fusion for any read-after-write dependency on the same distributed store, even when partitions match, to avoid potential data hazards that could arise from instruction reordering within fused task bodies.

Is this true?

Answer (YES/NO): NO